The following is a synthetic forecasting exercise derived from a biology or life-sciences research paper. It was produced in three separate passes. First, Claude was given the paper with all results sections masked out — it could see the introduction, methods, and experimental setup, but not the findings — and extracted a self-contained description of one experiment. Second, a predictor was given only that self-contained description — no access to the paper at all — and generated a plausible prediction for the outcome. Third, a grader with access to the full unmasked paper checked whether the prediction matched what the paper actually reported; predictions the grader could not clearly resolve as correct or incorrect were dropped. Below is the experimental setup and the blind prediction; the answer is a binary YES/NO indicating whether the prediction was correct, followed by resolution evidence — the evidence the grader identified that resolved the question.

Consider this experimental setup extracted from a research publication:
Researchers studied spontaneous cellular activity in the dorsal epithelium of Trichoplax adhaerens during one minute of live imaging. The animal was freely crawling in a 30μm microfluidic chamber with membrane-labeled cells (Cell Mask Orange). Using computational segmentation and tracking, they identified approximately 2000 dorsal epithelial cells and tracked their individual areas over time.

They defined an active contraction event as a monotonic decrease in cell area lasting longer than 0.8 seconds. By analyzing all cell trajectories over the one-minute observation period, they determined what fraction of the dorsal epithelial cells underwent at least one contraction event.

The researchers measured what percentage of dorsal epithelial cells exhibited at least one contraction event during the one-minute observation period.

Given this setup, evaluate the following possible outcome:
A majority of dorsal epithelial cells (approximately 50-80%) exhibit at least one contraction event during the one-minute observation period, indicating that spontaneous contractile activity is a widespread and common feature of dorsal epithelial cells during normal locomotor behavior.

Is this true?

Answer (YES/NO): NO